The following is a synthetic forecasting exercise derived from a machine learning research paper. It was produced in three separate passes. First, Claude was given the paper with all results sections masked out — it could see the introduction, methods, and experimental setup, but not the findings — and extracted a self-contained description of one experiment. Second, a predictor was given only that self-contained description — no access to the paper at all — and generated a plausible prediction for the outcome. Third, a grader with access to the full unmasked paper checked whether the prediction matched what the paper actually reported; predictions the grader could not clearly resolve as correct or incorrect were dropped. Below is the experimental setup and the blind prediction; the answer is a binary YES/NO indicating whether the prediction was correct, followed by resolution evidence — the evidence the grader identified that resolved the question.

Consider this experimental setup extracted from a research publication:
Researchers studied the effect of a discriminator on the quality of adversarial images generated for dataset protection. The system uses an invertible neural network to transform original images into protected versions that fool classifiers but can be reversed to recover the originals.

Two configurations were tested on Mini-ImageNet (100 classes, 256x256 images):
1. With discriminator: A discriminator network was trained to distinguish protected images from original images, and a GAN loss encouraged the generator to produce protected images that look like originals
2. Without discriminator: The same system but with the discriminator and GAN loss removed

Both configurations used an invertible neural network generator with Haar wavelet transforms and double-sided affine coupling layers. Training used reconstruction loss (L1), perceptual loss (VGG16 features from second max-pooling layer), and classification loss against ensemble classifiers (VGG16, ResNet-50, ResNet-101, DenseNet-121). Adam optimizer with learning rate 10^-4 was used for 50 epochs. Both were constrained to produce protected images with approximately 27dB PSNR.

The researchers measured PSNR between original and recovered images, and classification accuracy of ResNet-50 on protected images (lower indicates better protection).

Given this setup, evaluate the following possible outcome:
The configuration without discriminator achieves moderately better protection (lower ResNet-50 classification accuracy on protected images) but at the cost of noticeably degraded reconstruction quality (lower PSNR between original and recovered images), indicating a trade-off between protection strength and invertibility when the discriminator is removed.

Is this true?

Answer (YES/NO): NO